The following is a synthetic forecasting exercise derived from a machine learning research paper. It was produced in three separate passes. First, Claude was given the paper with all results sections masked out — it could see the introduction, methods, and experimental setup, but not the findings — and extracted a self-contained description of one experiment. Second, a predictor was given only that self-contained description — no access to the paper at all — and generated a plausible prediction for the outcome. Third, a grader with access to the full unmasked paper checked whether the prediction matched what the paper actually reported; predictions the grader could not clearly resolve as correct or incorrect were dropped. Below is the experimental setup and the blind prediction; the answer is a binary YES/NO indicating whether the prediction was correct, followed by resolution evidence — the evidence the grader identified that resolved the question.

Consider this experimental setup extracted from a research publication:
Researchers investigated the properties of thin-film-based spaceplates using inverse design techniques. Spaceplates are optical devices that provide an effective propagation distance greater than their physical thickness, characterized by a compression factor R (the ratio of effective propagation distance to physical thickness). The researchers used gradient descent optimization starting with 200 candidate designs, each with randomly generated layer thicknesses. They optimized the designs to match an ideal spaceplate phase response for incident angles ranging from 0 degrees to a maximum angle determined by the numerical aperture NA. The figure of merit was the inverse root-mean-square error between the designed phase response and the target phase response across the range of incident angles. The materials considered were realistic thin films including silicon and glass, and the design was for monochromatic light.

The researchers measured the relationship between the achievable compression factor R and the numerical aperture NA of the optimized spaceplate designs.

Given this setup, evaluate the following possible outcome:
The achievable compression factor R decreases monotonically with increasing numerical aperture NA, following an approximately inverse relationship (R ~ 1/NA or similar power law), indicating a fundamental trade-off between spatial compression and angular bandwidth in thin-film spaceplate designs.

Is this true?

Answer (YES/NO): YES